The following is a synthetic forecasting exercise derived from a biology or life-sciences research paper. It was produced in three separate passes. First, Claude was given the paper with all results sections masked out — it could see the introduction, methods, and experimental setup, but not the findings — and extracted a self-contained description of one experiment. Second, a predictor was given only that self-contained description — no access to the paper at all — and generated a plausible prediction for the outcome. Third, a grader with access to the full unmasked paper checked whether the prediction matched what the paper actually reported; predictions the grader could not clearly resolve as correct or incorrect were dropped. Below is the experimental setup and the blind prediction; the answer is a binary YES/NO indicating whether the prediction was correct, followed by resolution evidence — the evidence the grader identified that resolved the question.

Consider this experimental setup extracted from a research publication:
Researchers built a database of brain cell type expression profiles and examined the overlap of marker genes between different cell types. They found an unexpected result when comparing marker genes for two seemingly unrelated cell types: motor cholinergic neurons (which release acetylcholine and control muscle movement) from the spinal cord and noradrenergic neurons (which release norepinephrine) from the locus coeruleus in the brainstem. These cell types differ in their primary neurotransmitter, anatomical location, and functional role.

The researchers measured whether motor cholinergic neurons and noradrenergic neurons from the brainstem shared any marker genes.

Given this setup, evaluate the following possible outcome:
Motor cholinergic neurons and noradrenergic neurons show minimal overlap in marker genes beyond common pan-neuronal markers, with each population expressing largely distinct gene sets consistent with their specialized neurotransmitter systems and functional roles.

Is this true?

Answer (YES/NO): NO